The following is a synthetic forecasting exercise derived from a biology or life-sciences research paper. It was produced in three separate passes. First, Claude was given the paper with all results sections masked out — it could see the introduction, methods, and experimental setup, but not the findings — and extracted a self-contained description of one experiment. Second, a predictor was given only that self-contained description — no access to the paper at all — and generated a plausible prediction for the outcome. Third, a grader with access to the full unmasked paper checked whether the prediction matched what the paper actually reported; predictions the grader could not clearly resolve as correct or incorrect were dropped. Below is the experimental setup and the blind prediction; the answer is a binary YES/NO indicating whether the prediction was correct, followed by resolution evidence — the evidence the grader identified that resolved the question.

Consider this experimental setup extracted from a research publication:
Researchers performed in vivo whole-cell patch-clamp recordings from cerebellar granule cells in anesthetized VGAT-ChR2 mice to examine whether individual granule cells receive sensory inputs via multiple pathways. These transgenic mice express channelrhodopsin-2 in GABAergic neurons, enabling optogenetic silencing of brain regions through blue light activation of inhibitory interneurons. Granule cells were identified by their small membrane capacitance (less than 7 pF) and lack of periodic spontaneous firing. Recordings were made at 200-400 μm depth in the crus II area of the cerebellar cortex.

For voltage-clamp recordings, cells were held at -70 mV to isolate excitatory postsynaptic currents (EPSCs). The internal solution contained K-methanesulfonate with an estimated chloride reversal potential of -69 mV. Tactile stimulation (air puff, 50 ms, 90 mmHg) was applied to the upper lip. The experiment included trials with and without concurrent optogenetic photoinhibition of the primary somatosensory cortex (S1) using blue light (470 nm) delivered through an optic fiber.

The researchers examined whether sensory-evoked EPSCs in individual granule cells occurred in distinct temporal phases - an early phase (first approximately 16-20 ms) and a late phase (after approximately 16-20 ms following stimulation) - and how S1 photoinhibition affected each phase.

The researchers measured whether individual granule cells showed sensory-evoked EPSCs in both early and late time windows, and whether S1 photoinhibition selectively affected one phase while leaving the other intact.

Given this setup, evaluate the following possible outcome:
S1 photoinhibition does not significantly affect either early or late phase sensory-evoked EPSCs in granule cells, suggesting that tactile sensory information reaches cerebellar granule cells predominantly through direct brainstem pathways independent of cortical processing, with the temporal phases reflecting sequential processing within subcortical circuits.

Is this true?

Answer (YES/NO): NO